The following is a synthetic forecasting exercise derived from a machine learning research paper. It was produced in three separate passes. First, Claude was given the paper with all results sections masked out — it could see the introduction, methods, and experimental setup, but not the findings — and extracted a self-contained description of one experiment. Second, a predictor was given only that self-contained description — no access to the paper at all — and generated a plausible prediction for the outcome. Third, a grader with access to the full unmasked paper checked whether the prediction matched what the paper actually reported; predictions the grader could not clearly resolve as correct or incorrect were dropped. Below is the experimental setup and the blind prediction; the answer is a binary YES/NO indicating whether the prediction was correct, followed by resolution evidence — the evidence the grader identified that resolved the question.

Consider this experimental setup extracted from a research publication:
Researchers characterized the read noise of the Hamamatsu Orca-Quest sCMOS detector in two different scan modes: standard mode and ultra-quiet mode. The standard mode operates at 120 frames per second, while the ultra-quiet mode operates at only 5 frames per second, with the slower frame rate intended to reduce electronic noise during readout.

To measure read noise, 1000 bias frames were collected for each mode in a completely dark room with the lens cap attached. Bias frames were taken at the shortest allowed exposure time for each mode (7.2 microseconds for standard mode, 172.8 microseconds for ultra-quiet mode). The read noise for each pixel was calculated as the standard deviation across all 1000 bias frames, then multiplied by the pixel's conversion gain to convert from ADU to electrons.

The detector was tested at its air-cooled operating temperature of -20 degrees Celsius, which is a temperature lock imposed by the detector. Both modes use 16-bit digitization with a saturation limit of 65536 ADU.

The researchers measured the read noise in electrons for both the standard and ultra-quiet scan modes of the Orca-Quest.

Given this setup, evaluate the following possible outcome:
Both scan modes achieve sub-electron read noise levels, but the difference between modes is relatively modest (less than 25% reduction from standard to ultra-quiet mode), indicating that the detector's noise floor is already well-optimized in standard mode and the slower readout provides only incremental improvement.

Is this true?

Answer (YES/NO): NO